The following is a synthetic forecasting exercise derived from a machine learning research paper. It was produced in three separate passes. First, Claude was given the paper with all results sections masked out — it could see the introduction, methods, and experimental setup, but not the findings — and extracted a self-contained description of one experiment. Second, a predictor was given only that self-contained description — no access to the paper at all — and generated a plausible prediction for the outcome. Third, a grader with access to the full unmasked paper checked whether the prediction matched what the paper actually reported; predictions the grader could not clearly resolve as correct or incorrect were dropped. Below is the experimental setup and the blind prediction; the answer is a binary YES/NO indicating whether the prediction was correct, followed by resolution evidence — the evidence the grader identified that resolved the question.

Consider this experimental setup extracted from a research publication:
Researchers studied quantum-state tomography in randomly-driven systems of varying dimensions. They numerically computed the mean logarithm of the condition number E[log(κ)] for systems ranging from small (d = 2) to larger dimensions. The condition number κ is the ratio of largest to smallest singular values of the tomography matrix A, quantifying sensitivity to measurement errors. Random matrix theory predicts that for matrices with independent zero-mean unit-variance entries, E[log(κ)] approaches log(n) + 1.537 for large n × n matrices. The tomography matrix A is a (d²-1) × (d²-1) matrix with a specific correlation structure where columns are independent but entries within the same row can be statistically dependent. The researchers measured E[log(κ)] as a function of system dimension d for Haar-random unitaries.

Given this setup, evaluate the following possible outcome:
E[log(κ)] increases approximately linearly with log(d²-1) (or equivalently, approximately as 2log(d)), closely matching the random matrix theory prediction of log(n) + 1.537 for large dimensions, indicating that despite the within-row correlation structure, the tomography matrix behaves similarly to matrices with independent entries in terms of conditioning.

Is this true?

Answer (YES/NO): YES